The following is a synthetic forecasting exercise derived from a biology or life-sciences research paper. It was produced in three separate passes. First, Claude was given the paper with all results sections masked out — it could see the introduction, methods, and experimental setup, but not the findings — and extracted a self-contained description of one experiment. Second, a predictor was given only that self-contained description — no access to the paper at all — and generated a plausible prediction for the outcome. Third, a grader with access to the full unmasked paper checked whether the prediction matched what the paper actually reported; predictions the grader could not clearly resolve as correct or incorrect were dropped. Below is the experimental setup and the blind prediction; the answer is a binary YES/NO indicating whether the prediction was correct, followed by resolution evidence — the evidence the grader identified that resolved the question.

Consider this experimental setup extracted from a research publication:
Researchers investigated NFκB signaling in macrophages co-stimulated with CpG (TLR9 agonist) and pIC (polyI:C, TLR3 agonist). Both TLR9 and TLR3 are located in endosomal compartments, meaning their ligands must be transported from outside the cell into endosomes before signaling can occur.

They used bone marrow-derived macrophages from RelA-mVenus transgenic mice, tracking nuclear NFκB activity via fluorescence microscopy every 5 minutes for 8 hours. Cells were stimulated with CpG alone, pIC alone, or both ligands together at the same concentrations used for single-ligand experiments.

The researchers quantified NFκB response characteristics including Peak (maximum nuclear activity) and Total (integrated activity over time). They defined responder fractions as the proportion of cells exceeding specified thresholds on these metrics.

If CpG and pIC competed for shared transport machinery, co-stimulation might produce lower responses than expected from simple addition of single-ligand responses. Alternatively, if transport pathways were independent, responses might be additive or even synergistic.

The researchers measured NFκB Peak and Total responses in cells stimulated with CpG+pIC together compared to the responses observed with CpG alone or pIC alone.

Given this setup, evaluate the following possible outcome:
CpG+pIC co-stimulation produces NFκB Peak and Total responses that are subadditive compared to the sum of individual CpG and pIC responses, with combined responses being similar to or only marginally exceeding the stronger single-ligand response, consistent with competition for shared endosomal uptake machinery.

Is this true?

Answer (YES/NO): NO